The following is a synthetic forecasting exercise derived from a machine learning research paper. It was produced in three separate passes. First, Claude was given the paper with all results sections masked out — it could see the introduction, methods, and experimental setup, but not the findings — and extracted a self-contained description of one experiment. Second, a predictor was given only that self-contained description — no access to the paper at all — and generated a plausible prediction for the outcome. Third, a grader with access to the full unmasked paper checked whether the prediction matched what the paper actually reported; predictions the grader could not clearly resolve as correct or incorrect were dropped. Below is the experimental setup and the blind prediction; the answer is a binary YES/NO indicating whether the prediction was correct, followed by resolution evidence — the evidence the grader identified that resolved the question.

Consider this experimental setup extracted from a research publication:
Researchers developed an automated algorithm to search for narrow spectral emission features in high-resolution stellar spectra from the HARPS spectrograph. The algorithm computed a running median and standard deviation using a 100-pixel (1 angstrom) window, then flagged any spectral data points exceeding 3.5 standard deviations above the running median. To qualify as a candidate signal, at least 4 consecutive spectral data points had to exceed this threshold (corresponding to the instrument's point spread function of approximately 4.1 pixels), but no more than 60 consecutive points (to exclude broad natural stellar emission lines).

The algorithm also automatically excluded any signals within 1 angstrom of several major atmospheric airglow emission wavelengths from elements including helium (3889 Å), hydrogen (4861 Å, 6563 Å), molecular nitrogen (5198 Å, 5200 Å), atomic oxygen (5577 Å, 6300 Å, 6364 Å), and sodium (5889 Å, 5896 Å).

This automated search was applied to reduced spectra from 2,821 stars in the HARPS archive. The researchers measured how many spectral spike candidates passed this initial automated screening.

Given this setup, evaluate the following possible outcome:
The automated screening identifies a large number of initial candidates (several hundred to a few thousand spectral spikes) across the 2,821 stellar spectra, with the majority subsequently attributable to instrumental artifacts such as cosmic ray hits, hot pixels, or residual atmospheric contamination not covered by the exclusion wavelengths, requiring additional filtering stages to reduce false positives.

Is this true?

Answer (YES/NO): NO